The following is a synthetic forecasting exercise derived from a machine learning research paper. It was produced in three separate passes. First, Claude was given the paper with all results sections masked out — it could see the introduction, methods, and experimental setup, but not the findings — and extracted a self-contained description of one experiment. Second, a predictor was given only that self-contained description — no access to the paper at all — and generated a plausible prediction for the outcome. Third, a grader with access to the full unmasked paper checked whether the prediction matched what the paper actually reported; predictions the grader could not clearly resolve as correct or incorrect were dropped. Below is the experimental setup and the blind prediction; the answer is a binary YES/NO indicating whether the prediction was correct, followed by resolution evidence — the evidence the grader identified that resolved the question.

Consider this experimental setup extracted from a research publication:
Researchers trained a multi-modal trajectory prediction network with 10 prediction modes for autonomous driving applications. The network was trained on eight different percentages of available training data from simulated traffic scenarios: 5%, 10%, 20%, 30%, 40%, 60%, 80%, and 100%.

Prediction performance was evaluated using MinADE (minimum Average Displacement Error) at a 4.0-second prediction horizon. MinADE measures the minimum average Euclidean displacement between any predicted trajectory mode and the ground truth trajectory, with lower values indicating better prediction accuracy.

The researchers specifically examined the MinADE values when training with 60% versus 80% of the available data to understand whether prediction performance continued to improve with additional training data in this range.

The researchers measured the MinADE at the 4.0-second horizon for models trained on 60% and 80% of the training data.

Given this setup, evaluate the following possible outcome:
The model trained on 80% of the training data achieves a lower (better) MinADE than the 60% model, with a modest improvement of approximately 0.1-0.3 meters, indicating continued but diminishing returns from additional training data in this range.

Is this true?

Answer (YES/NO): NO